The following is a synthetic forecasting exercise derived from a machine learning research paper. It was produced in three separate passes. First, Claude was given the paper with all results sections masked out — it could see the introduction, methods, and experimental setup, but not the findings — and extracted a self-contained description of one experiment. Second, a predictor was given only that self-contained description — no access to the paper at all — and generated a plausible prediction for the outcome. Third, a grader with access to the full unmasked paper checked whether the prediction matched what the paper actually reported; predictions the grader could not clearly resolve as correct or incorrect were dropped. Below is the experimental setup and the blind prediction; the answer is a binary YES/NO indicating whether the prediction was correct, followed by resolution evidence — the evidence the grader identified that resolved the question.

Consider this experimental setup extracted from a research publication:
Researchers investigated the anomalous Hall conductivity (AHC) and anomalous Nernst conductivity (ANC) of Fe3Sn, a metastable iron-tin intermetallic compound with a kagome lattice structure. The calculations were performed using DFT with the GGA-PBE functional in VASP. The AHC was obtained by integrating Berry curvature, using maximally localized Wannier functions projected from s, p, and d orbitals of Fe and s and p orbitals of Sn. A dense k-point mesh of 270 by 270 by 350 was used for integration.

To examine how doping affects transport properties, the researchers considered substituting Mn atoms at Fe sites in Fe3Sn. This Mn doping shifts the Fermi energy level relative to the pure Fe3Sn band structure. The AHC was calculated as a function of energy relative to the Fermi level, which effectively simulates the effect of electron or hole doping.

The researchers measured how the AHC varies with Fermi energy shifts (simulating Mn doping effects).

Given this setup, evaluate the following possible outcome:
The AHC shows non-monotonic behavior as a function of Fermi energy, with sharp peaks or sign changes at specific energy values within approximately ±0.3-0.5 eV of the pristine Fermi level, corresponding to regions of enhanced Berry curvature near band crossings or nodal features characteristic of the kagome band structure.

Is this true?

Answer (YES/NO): YES